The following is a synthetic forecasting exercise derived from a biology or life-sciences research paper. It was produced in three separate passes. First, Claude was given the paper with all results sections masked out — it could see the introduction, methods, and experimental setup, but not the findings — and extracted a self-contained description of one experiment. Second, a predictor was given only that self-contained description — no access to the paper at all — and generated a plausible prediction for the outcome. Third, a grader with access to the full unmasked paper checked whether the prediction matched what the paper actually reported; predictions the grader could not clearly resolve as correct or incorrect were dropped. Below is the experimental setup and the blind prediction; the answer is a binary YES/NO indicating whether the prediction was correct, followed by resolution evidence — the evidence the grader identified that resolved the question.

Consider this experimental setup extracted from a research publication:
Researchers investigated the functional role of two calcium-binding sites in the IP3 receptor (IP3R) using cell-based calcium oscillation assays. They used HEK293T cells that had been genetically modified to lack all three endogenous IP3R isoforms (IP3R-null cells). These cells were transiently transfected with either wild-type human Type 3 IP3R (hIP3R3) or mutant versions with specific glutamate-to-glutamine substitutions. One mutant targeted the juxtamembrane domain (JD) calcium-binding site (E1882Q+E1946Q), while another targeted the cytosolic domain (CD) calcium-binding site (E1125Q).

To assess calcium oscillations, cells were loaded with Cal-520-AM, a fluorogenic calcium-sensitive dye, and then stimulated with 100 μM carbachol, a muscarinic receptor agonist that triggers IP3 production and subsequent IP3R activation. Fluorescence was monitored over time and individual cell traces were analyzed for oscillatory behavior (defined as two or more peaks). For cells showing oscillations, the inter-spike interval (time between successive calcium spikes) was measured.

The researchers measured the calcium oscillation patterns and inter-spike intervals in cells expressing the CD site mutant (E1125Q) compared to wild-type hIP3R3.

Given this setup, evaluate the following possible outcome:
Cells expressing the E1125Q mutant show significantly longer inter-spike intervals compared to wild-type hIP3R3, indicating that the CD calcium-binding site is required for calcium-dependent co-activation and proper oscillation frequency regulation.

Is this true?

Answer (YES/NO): NO